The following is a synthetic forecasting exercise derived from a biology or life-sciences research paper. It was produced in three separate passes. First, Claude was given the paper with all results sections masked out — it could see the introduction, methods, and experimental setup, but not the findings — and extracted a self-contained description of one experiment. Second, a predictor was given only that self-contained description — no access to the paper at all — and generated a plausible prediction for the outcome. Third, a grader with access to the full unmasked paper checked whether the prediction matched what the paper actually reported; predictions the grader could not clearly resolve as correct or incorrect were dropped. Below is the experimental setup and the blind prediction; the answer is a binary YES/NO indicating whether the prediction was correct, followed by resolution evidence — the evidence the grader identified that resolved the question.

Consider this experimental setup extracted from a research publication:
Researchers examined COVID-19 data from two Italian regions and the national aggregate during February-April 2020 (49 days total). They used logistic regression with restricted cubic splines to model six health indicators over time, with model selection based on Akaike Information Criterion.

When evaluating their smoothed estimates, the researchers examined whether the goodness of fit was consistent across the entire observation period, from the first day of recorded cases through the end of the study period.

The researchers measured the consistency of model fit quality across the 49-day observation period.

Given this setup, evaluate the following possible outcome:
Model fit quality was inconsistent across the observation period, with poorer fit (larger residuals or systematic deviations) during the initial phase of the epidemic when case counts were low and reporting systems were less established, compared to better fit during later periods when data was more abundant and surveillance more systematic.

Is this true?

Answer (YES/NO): YES